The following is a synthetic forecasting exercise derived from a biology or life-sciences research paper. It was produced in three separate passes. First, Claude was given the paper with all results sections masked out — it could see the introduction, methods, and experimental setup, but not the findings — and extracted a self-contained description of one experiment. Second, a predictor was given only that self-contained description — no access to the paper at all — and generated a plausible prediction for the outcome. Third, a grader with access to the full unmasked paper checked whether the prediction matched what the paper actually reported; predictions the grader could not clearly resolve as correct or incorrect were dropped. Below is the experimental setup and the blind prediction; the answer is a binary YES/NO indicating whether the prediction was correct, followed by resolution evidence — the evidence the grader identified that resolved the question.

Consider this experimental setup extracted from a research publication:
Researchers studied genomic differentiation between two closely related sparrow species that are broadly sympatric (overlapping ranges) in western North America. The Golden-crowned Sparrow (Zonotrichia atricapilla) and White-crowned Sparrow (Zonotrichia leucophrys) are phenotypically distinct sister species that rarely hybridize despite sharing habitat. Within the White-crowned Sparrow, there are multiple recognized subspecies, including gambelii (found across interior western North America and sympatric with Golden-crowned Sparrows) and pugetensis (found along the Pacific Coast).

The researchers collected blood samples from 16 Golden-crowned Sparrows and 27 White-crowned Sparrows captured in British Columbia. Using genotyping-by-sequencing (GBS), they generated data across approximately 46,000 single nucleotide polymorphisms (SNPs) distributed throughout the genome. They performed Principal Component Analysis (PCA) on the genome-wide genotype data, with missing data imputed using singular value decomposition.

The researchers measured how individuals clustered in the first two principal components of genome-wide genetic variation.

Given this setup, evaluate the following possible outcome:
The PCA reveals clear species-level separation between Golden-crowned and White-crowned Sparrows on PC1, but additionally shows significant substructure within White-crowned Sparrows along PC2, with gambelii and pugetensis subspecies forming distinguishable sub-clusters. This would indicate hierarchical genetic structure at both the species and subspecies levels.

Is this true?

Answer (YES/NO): YES